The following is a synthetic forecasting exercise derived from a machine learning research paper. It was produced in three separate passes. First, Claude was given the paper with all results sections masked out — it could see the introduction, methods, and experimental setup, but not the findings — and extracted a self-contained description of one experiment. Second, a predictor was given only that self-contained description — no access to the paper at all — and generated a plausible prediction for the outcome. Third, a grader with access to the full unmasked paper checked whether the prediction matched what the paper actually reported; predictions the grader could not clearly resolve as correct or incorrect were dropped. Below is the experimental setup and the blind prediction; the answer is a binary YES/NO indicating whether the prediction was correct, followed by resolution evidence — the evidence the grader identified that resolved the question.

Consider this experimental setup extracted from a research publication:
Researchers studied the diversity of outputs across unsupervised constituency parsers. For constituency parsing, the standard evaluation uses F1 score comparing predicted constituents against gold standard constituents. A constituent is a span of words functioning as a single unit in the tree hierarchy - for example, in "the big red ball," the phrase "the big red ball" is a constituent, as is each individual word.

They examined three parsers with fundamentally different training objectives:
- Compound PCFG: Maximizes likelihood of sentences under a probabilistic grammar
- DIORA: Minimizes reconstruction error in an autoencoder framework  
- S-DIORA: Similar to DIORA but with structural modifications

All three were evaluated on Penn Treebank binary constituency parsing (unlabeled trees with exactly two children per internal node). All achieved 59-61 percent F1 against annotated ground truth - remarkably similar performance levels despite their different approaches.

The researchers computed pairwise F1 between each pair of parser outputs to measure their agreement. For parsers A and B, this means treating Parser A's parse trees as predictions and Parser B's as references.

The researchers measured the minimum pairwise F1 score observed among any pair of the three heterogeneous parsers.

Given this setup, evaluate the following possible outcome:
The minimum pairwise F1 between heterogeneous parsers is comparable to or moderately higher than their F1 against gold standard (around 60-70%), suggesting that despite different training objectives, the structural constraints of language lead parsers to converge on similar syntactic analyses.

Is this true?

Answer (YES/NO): NO